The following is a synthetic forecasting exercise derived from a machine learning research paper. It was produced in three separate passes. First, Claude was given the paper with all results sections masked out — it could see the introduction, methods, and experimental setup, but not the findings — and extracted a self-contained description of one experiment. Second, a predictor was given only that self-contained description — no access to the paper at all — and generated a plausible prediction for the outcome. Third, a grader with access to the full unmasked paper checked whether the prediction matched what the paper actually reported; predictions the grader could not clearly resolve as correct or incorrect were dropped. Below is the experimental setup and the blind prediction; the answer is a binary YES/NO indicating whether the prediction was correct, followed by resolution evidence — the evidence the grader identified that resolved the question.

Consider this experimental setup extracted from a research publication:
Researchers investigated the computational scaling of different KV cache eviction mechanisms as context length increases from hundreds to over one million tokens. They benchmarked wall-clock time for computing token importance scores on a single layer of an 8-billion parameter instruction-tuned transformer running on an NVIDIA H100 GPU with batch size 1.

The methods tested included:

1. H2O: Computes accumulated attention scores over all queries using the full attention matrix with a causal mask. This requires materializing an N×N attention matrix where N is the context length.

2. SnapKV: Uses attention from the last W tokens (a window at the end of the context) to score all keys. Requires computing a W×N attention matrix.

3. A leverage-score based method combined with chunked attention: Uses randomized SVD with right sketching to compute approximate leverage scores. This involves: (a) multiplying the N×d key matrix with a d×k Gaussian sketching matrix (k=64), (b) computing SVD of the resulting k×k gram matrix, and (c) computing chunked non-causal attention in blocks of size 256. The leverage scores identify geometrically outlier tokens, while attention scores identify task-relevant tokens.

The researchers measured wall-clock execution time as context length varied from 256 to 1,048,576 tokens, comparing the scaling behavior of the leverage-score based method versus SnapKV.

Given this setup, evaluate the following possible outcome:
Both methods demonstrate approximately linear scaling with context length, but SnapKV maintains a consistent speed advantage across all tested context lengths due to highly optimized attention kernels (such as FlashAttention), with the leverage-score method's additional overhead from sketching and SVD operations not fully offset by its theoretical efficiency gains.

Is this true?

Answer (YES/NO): NO